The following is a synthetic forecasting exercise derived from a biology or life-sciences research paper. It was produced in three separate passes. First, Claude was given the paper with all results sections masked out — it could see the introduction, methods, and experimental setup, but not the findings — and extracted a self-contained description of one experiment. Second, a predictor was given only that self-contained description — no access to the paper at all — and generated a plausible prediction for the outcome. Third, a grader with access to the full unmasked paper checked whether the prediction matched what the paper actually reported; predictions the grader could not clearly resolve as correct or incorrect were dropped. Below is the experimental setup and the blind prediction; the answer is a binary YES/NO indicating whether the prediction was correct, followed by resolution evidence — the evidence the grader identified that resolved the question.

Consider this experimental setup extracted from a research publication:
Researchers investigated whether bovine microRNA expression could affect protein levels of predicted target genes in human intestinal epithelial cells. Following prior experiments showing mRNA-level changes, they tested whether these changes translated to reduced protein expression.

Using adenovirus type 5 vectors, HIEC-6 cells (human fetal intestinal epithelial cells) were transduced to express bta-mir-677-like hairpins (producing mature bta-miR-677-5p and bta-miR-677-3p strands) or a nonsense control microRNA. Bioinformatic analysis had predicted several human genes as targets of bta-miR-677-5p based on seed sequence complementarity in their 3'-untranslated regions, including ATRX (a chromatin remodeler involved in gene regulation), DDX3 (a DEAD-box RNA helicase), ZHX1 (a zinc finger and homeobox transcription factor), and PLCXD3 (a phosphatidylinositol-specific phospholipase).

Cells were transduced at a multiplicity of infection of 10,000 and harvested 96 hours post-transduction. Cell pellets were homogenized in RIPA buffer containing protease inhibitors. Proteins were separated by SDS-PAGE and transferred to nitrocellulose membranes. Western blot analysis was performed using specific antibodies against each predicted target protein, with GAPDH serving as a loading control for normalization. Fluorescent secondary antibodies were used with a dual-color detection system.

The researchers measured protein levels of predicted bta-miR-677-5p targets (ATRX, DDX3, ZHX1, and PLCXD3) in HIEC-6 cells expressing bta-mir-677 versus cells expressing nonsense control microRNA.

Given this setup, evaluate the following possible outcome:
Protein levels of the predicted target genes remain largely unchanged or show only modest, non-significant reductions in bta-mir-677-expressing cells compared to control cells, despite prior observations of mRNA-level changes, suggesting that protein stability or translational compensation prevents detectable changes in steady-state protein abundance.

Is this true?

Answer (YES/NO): NO